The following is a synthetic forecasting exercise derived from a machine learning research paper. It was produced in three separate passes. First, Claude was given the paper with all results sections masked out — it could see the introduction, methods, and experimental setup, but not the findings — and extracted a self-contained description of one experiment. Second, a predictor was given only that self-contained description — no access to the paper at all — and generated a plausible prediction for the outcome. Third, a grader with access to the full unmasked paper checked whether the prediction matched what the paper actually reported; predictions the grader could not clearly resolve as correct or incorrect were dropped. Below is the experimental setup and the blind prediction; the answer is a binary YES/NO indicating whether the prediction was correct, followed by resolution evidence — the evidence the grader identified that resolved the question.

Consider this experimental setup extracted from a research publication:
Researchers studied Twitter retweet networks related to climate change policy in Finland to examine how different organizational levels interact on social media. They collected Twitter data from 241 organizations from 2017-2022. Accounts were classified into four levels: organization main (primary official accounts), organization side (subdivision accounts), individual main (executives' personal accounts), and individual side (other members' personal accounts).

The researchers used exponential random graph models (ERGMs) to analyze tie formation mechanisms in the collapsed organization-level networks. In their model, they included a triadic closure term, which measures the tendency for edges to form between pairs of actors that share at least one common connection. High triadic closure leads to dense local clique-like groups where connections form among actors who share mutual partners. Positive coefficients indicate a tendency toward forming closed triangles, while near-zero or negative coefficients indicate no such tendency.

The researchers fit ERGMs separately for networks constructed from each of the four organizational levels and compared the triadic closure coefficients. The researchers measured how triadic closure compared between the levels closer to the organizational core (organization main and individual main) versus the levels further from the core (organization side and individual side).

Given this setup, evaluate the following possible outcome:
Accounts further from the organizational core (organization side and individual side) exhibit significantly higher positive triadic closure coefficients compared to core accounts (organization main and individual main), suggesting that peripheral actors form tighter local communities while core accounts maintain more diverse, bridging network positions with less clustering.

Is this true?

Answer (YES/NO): YES